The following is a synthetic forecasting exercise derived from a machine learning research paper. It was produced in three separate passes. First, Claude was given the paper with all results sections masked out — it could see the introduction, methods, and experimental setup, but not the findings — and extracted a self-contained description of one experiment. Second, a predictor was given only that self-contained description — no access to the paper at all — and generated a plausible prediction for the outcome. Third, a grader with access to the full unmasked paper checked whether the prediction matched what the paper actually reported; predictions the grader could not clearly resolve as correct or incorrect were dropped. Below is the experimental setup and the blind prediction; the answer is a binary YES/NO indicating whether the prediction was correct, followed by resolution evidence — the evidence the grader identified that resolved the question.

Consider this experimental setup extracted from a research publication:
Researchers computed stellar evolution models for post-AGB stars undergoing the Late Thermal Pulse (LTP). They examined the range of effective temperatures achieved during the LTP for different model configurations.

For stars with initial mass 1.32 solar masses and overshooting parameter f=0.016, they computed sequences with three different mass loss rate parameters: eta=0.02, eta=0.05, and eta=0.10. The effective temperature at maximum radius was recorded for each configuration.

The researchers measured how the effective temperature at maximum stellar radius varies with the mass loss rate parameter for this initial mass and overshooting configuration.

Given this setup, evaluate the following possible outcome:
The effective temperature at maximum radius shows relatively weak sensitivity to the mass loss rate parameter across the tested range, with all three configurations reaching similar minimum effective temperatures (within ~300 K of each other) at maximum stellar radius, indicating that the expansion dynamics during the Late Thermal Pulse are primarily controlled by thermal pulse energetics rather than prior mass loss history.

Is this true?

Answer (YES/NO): NO